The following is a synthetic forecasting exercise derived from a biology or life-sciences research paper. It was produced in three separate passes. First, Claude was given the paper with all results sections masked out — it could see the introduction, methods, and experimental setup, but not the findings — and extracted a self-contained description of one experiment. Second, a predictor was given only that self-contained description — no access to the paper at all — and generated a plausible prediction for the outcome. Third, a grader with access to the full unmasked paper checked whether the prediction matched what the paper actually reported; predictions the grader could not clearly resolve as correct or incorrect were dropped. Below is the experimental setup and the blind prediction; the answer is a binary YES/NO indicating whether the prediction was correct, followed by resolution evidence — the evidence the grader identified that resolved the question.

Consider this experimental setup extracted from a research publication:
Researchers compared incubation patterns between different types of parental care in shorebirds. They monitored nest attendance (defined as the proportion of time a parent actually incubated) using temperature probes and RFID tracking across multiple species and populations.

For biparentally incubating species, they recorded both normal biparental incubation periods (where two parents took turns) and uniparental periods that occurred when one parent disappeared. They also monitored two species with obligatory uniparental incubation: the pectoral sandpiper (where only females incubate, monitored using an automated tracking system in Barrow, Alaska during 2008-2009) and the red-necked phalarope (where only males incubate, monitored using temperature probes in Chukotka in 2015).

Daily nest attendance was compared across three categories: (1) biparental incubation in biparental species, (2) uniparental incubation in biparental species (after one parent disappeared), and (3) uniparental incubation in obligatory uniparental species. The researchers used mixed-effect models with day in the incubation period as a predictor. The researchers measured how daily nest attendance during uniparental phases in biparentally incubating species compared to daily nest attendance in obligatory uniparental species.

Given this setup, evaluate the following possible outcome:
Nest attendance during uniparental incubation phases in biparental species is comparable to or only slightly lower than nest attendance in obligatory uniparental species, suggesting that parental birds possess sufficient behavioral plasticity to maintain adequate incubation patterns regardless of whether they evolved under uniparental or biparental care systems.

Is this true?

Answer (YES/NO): YES